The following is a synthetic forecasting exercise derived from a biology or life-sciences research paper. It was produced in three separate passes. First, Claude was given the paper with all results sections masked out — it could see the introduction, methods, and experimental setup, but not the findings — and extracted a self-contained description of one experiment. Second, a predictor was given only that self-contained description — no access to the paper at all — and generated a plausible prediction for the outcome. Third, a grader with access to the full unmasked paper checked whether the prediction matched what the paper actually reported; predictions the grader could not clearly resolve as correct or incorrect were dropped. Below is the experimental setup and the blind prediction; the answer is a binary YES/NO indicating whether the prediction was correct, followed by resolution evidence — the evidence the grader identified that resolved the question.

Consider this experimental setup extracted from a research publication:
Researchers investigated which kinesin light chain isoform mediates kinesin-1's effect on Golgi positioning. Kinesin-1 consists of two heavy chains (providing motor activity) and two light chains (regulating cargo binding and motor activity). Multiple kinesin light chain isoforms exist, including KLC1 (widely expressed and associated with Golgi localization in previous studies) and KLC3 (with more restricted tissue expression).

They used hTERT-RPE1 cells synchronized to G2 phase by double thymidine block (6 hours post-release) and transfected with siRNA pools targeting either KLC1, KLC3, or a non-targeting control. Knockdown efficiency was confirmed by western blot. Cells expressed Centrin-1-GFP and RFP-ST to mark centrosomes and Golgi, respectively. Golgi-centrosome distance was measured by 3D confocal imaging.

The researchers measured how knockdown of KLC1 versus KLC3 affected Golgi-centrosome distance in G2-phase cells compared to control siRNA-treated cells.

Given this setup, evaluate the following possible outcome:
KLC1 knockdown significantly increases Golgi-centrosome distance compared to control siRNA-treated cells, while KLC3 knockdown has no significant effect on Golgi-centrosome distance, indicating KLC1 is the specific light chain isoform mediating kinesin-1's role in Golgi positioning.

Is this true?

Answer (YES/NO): NO